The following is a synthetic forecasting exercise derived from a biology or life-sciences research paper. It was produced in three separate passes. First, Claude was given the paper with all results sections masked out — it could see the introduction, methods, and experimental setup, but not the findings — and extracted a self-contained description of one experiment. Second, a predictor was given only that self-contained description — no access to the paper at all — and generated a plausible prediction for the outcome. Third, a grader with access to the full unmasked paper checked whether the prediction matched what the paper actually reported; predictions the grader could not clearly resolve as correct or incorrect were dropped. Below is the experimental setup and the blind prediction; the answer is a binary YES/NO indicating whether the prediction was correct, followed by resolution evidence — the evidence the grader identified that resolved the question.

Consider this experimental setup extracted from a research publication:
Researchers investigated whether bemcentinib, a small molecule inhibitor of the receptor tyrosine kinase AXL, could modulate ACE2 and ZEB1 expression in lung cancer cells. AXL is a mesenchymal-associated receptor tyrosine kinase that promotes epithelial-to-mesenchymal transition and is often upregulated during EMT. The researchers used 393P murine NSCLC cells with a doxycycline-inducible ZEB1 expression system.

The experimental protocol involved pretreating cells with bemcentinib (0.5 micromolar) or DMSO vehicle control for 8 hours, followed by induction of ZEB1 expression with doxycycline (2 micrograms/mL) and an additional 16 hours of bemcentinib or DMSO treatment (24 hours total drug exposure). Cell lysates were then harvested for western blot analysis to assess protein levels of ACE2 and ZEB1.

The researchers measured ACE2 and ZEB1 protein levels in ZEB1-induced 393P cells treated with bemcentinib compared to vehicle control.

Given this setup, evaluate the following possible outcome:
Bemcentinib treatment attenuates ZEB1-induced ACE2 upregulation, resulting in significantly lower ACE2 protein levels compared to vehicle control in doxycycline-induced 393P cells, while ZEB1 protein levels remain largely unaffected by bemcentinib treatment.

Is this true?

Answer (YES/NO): NO